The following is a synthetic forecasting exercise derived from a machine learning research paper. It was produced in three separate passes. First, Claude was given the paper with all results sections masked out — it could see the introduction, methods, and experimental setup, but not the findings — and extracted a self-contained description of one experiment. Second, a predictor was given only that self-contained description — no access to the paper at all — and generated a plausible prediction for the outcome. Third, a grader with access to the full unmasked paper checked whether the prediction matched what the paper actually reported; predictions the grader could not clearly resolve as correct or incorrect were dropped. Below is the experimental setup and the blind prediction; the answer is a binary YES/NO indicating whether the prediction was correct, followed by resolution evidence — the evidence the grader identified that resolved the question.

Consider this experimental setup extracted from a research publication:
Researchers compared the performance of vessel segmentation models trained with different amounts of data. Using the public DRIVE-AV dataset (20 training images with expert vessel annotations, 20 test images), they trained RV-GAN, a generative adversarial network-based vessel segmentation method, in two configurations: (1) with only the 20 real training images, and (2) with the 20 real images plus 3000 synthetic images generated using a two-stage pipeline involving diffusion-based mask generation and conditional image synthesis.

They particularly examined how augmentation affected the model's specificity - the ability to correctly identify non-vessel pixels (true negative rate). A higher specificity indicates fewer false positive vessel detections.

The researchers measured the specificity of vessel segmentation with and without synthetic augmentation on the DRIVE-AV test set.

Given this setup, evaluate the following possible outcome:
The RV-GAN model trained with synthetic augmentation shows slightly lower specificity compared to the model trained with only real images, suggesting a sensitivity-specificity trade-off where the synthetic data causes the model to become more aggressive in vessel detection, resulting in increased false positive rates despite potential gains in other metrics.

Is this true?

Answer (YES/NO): NO